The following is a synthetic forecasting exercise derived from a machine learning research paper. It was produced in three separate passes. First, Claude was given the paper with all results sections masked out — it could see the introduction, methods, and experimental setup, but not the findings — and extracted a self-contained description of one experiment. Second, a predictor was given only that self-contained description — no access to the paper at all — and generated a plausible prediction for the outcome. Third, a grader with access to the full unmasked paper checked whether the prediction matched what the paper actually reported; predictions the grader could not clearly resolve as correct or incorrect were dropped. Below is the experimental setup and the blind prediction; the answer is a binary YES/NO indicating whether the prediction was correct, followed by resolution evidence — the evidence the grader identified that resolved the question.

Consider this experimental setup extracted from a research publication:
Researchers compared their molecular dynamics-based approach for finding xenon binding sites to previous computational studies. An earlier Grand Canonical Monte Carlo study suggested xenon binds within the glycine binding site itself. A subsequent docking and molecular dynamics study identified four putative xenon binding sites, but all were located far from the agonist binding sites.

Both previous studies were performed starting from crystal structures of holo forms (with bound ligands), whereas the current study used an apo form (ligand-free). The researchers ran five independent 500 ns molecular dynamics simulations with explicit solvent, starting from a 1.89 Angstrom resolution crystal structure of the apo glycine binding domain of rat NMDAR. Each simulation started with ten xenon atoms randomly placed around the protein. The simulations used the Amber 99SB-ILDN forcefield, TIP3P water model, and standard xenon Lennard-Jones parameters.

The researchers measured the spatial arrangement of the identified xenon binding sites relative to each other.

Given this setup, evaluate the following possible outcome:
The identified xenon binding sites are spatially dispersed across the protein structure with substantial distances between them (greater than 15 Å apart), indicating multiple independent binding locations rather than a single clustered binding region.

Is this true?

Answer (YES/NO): NO